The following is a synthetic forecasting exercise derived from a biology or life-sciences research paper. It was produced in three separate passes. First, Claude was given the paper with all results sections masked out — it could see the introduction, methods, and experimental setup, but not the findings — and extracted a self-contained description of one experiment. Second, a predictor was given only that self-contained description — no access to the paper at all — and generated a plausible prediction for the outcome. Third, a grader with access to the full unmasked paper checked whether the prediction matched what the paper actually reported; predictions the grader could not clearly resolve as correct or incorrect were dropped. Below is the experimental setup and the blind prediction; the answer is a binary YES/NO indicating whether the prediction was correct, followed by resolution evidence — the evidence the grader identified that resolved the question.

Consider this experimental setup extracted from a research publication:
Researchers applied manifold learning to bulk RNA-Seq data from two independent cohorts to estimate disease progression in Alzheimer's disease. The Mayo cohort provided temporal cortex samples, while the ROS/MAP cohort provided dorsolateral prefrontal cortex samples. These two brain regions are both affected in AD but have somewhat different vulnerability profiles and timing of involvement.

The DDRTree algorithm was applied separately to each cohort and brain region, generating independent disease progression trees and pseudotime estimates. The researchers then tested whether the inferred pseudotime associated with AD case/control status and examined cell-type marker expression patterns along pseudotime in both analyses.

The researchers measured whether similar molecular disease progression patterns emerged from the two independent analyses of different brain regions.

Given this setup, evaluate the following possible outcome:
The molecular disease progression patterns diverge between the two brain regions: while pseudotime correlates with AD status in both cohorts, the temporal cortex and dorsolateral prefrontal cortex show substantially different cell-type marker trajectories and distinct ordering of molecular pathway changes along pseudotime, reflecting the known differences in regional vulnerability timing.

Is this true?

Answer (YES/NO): NO